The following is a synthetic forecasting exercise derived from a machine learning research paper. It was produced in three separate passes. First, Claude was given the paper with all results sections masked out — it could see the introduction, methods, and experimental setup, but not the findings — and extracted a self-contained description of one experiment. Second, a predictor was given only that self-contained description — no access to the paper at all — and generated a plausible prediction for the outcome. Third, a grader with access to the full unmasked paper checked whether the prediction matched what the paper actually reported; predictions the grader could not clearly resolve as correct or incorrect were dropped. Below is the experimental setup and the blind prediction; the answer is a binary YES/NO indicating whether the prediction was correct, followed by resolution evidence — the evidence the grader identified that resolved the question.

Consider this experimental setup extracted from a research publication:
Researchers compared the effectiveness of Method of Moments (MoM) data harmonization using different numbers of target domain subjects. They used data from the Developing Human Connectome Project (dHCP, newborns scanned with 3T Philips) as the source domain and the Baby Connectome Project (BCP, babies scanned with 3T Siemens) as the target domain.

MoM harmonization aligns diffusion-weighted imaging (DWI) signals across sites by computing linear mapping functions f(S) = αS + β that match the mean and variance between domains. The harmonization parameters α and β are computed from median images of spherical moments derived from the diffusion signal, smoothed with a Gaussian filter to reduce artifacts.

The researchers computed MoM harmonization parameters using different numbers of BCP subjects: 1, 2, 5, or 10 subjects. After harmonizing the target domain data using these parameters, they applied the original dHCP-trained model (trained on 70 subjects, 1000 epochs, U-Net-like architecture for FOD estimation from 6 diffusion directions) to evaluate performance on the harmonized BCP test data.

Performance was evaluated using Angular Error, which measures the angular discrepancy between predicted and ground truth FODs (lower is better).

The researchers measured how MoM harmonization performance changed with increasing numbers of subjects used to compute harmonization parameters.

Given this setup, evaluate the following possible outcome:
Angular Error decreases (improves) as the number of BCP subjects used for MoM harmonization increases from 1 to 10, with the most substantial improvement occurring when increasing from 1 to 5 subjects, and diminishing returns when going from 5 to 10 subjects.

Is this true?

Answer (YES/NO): NO